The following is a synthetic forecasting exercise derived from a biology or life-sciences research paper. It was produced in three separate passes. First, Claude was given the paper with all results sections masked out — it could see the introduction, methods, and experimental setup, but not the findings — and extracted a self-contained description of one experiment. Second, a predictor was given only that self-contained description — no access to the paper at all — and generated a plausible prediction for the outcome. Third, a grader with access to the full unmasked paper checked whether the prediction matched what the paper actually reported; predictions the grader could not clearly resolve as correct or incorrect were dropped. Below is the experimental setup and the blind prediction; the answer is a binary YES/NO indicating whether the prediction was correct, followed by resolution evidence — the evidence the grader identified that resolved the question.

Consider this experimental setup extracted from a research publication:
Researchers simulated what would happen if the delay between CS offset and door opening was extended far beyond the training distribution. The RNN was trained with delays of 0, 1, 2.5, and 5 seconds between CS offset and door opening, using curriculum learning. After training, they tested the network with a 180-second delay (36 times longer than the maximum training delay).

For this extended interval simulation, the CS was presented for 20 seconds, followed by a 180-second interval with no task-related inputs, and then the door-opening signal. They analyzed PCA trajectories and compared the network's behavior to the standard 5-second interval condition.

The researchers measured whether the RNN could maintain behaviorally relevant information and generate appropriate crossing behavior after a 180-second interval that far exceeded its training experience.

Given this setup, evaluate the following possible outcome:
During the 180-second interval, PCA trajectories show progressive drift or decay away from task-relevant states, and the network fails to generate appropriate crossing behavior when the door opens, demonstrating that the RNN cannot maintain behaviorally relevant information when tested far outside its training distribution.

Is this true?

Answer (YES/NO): NO